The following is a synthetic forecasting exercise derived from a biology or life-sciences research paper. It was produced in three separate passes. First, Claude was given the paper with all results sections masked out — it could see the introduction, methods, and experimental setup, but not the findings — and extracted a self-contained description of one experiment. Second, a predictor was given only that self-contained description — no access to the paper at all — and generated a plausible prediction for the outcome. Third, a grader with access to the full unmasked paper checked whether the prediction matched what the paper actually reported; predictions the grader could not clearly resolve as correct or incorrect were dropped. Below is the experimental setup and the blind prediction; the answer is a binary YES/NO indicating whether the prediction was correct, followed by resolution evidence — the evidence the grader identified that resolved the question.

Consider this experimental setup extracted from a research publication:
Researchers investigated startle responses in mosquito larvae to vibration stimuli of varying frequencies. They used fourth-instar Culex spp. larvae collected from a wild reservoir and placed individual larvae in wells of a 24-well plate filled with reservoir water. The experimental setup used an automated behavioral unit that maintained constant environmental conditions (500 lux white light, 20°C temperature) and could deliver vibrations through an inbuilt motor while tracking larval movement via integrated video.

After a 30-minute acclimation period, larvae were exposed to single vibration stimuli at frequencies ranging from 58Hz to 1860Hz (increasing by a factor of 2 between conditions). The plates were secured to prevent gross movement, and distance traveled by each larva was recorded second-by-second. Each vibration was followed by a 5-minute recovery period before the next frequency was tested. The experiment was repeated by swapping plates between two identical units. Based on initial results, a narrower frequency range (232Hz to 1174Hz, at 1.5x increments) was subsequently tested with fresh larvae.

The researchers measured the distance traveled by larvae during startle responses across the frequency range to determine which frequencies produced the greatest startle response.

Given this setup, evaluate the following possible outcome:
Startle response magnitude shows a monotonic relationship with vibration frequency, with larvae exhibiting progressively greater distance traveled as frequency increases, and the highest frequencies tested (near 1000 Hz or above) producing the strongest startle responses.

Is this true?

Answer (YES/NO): NO